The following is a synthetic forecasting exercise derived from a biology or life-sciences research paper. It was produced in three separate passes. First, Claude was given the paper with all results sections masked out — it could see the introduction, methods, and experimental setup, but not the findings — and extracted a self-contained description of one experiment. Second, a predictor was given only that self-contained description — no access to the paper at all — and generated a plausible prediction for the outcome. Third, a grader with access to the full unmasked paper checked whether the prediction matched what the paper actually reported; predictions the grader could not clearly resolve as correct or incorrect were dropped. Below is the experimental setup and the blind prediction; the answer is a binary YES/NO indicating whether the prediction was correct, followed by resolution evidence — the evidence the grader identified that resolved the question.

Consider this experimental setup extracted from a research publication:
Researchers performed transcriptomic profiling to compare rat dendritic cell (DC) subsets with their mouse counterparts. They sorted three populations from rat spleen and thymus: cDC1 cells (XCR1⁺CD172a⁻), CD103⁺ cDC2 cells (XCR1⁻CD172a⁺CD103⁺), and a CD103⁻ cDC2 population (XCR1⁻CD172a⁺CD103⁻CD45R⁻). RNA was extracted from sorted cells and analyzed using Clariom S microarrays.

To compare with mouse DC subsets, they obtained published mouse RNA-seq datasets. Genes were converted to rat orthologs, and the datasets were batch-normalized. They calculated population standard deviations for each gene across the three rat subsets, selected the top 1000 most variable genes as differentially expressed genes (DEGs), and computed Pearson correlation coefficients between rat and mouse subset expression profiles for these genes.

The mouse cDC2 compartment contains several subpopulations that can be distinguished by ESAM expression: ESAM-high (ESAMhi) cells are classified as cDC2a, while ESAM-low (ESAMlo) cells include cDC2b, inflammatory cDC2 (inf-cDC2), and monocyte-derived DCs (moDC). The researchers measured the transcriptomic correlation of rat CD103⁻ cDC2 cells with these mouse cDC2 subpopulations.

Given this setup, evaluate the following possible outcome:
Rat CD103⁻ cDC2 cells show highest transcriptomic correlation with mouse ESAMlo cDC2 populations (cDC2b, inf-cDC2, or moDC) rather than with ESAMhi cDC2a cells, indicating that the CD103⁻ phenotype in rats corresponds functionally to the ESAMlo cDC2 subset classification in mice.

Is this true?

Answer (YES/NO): NO